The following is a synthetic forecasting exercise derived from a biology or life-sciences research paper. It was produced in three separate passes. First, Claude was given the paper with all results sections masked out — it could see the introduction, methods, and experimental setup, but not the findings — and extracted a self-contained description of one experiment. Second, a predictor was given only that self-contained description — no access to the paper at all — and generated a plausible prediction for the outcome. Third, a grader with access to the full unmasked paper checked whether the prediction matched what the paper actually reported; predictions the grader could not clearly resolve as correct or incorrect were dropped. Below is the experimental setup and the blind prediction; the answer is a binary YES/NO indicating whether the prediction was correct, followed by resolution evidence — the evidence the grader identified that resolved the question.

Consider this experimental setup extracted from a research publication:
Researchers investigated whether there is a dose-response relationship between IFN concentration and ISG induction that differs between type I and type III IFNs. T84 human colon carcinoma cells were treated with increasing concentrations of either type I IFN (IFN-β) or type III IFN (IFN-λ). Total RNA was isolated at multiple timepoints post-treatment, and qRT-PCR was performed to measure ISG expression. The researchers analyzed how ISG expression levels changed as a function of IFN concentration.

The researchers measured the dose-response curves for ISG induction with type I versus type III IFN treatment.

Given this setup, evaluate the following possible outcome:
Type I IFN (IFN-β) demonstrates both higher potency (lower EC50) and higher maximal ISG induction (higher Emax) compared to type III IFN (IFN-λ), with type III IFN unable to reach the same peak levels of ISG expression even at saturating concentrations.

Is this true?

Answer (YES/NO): YES